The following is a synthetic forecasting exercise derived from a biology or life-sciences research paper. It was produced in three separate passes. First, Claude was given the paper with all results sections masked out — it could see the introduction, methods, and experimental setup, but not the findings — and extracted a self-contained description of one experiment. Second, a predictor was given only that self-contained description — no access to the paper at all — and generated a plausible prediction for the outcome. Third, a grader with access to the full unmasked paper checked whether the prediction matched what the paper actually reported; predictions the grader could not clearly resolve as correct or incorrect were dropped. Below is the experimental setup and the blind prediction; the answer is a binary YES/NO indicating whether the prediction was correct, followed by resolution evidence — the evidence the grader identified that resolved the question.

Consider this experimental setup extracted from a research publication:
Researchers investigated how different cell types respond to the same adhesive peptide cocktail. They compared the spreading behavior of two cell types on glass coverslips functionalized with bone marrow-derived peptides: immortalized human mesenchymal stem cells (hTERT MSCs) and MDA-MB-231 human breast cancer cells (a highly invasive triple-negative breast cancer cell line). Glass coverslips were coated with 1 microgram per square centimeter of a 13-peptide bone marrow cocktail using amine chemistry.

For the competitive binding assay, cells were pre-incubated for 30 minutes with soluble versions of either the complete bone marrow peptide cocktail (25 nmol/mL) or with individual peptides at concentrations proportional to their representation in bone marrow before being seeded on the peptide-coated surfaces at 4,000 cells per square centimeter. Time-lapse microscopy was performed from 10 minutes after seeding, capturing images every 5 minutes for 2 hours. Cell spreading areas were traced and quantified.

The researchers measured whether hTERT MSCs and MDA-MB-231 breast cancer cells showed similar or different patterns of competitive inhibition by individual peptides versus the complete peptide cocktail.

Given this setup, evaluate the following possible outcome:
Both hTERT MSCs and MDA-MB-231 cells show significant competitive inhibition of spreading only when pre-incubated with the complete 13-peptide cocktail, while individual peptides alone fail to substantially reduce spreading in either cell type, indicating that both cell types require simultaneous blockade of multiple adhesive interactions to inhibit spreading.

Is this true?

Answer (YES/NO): NO